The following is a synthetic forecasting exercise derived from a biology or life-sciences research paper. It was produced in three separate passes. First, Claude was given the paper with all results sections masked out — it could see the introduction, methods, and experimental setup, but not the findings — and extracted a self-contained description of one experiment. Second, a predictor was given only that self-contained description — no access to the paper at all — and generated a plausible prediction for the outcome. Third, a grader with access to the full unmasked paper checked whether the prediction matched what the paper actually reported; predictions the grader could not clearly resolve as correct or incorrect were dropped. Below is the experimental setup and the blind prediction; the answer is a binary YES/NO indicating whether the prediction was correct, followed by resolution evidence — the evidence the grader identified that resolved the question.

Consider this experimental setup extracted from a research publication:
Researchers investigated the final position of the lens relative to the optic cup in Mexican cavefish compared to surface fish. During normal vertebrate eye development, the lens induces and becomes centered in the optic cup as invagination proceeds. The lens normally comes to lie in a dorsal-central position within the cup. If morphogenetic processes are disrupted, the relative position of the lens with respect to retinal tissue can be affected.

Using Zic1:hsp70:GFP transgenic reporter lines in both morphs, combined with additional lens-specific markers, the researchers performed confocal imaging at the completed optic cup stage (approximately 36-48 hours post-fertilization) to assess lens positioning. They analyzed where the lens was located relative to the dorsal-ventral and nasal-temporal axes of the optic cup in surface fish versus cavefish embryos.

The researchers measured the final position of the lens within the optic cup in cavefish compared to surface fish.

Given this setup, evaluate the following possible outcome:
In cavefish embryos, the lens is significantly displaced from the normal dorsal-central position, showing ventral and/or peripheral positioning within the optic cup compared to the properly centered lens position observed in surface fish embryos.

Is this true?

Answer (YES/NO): YES